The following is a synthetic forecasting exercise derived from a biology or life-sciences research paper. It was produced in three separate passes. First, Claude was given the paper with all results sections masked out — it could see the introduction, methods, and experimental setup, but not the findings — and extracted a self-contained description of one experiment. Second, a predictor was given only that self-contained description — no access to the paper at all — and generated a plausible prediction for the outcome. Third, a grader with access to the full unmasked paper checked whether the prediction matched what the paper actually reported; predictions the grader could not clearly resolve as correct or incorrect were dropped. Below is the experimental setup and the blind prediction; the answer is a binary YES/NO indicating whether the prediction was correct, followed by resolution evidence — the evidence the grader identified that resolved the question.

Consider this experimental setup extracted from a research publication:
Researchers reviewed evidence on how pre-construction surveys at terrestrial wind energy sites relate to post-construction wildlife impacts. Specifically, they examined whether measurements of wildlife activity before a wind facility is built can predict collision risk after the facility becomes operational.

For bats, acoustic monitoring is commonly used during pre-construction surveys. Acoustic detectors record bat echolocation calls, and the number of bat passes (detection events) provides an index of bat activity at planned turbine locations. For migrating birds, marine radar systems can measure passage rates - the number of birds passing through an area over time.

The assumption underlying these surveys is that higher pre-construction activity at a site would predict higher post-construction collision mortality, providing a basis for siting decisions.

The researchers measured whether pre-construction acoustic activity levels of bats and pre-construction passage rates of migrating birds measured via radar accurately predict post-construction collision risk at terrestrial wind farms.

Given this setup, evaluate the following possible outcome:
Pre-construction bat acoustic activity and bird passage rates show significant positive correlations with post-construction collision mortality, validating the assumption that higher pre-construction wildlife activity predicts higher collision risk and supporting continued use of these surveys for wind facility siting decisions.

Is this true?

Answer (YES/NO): NO